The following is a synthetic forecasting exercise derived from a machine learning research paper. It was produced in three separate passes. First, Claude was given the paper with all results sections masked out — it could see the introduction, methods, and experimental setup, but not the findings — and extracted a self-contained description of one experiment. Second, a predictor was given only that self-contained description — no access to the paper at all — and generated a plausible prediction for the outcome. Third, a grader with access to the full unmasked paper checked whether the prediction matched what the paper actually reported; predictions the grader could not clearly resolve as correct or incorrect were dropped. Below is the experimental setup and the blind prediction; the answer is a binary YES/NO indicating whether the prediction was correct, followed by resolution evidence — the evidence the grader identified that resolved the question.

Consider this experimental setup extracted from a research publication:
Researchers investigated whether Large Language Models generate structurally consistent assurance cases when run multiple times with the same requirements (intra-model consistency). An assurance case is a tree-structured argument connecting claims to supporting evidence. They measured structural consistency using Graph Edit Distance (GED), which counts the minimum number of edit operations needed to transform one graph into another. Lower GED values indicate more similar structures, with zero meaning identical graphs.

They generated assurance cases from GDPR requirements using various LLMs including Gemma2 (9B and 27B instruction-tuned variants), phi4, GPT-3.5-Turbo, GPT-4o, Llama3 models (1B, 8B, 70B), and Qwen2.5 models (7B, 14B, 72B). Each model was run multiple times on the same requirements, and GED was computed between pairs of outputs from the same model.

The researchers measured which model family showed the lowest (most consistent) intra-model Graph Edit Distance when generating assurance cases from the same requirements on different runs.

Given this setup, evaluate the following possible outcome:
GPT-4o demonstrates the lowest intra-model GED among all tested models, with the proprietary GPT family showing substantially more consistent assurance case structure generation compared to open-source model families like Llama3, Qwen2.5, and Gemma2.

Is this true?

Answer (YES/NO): NO